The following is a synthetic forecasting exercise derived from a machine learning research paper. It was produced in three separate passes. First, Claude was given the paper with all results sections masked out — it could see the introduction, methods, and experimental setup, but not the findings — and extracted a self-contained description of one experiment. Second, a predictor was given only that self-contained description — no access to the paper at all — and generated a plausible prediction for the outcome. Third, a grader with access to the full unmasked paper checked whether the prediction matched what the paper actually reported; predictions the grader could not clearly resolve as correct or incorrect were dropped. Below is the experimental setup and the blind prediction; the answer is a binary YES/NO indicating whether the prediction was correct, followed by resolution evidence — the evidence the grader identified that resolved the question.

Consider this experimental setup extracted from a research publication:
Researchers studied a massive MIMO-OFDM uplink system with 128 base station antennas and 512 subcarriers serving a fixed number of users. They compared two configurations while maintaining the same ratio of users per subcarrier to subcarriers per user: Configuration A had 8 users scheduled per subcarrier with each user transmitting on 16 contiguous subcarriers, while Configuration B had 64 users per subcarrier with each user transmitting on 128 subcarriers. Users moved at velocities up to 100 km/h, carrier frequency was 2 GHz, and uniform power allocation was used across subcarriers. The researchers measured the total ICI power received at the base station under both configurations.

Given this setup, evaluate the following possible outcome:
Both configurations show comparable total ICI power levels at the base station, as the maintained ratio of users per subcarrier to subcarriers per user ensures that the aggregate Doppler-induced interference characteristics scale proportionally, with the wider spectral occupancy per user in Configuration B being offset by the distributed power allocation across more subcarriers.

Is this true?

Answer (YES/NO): YES